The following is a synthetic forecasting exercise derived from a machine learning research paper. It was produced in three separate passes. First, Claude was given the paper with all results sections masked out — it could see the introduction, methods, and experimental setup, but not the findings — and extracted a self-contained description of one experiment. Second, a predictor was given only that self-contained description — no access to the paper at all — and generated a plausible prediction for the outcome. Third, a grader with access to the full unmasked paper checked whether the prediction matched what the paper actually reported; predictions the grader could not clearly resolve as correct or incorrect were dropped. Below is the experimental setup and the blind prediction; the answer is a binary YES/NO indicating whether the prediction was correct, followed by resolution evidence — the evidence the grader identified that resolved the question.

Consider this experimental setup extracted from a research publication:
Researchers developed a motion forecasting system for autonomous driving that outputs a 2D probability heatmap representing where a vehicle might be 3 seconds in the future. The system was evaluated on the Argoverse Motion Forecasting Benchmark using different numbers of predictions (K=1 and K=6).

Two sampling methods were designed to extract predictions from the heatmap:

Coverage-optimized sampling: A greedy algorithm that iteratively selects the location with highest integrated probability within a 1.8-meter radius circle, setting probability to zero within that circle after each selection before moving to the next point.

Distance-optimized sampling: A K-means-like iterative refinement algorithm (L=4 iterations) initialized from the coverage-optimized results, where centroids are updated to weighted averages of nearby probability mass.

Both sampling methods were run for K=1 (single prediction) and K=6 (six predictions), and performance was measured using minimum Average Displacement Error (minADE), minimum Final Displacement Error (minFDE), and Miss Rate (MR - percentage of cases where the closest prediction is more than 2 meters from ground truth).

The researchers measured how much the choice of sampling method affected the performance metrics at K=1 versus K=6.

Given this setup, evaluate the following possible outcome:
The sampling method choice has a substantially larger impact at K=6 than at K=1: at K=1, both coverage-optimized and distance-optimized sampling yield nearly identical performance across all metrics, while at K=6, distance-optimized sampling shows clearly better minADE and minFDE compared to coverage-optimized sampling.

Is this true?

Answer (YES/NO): YES